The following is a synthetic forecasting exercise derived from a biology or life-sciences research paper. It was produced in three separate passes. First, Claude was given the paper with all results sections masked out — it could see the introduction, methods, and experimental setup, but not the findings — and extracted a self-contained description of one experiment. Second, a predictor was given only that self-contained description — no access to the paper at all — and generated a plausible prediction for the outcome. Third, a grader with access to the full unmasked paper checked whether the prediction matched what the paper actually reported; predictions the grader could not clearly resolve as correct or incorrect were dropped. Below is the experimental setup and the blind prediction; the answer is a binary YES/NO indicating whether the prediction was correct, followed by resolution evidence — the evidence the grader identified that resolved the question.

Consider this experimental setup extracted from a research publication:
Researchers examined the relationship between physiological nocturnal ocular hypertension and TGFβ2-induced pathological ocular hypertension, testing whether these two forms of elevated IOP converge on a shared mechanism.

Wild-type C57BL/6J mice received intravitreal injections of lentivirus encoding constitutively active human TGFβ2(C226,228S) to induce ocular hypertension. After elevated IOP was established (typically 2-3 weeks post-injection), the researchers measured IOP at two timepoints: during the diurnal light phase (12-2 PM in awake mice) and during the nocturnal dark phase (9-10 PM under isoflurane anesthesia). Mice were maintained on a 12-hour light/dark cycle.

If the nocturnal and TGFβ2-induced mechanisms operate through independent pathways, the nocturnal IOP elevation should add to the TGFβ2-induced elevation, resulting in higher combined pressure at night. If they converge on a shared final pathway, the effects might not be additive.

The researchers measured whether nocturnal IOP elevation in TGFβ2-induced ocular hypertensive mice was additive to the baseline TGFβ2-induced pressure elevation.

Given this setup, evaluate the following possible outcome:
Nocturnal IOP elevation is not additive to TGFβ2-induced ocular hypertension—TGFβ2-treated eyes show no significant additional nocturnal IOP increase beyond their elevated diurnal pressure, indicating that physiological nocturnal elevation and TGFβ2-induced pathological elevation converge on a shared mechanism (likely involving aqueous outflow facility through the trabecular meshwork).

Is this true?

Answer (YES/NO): YES